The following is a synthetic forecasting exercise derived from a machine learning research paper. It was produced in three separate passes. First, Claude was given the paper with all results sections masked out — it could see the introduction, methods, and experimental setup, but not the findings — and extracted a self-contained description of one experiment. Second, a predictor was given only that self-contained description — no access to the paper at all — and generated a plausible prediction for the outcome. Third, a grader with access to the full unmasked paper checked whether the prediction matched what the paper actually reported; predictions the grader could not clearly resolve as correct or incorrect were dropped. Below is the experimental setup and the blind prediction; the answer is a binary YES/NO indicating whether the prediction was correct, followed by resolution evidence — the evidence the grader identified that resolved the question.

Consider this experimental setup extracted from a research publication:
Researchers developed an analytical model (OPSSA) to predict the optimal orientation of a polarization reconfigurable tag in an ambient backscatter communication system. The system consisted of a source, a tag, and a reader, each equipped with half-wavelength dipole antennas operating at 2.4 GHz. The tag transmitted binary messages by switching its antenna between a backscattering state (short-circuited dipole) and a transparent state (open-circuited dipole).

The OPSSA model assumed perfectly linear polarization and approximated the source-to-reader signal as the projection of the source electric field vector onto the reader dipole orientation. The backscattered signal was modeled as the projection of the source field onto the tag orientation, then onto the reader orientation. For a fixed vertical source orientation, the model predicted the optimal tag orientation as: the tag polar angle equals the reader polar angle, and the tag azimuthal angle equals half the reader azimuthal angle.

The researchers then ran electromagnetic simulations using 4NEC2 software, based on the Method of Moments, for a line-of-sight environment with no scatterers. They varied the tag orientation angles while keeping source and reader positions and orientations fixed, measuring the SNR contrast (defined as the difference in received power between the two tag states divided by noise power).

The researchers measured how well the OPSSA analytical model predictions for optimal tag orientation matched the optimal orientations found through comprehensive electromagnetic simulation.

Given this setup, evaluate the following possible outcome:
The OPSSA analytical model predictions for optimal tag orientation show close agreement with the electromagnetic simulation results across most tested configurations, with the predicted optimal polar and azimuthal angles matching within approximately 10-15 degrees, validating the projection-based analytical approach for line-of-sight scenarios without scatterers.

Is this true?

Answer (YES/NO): NO